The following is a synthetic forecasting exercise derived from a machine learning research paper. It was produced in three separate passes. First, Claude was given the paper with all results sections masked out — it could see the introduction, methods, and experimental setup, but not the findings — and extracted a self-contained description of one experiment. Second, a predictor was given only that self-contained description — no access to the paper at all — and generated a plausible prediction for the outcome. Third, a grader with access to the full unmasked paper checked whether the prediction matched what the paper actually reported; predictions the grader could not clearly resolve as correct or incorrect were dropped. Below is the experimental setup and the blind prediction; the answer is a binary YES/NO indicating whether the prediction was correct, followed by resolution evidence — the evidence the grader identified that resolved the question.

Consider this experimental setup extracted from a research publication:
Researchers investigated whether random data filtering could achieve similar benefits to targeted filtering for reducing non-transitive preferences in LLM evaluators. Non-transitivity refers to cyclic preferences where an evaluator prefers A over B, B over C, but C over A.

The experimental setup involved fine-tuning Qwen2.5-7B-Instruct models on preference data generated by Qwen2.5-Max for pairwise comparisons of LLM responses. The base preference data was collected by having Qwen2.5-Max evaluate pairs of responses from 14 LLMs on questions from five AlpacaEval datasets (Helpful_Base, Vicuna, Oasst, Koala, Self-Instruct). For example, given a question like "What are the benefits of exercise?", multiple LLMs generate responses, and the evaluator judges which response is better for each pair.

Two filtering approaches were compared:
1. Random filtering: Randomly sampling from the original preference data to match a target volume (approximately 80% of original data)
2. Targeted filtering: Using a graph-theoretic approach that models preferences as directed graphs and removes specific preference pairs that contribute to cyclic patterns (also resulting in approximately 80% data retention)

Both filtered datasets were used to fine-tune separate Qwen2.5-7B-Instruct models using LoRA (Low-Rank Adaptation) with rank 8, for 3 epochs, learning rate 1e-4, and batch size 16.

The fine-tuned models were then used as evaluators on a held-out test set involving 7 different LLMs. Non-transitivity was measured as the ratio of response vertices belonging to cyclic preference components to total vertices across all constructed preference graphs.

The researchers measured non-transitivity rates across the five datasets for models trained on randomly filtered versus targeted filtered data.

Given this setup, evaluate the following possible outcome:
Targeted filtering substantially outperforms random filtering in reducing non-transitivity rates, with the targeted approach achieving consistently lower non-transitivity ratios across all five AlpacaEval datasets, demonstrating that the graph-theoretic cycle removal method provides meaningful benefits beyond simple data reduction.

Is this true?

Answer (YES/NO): YES